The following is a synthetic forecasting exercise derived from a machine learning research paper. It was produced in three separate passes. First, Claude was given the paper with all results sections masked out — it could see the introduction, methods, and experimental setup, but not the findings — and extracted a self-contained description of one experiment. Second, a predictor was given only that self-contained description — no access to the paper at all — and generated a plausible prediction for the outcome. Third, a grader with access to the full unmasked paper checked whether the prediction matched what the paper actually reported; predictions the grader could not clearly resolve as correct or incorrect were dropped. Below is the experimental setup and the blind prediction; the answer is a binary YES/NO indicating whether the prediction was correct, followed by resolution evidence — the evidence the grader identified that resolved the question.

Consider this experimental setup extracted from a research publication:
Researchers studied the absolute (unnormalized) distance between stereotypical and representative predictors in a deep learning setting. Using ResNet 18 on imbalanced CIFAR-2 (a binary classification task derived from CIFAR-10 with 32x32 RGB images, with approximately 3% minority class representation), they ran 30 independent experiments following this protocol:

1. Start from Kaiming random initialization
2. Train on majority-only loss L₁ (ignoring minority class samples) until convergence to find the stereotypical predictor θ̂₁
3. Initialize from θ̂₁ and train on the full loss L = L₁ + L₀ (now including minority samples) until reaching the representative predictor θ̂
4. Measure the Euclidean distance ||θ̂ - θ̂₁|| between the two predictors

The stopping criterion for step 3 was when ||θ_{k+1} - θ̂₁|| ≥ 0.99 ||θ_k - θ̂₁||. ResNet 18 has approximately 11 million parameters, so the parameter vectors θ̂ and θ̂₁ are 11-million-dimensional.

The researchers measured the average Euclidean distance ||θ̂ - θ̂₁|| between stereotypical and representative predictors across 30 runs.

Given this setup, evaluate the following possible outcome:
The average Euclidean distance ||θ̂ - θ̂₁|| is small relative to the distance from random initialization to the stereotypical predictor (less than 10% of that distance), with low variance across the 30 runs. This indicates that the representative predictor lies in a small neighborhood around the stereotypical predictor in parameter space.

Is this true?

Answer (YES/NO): YES